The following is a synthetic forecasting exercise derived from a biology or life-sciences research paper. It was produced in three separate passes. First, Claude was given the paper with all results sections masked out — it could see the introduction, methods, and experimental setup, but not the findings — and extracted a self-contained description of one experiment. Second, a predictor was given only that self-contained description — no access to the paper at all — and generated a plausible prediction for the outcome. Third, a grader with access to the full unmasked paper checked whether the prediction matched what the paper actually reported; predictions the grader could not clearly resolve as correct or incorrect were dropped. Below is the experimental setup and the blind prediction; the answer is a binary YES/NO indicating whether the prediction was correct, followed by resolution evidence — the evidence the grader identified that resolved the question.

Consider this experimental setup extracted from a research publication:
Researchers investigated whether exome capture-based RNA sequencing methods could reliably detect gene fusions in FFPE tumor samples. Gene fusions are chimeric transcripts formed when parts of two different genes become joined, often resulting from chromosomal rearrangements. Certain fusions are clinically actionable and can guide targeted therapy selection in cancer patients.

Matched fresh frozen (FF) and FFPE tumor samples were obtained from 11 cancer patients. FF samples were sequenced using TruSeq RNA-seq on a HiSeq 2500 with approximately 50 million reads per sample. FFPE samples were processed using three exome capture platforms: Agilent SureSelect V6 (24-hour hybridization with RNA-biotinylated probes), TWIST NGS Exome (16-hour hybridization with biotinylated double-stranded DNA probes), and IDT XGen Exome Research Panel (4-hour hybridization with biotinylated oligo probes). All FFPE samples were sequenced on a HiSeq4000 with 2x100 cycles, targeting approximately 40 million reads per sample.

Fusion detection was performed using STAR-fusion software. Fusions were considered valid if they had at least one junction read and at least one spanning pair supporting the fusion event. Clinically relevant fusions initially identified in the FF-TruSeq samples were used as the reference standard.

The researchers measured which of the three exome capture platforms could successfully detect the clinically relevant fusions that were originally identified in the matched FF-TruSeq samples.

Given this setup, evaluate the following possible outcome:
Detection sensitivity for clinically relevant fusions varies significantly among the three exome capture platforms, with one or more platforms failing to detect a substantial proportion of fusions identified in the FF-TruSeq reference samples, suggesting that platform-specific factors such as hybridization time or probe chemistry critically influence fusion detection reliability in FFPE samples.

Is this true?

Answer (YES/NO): NO